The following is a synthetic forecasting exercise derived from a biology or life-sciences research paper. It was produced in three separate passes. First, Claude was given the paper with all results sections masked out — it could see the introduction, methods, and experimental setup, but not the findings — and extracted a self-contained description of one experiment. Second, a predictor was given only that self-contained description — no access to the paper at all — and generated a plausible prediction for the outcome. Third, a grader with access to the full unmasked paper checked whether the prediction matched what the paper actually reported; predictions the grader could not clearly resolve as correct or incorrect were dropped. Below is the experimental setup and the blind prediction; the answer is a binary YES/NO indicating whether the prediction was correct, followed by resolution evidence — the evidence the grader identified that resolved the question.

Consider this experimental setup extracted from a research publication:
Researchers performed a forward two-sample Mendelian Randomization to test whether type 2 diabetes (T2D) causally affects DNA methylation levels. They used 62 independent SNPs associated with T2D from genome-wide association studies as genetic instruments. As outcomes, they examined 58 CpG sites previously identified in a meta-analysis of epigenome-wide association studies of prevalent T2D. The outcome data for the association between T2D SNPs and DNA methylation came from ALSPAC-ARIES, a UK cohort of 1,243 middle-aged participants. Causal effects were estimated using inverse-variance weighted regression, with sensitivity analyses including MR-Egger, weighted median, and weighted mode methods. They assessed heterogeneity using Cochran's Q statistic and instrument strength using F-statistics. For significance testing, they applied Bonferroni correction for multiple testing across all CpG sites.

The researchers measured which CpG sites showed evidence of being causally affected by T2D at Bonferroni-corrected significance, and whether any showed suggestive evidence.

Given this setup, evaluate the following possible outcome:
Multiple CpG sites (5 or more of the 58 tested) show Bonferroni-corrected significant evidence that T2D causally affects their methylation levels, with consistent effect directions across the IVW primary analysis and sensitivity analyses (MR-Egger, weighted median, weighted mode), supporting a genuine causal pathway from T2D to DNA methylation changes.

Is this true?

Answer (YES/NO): NO